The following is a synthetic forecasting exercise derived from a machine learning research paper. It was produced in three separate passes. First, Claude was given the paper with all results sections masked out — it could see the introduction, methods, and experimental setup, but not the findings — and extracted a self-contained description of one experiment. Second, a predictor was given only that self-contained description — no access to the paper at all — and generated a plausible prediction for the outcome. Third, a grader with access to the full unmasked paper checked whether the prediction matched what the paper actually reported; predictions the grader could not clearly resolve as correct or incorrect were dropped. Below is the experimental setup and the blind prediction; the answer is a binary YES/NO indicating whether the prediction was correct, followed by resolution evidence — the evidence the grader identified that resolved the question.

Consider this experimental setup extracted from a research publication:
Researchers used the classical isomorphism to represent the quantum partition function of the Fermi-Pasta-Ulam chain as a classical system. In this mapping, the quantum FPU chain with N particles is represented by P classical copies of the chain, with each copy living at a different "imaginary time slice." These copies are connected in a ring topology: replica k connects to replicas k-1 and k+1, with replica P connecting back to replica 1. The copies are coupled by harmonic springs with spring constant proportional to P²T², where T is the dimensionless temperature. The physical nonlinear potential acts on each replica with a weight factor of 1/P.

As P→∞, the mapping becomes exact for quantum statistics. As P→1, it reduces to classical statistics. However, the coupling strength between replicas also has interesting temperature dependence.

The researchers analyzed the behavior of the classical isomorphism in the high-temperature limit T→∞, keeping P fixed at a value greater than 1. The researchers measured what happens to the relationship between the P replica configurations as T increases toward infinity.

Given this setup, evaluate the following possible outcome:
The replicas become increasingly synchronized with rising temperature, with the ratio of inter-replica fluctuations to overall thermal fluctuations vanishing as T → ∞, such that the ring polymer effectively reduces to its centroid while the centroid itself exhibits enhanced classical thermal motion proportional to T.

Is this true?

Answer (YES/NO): YES